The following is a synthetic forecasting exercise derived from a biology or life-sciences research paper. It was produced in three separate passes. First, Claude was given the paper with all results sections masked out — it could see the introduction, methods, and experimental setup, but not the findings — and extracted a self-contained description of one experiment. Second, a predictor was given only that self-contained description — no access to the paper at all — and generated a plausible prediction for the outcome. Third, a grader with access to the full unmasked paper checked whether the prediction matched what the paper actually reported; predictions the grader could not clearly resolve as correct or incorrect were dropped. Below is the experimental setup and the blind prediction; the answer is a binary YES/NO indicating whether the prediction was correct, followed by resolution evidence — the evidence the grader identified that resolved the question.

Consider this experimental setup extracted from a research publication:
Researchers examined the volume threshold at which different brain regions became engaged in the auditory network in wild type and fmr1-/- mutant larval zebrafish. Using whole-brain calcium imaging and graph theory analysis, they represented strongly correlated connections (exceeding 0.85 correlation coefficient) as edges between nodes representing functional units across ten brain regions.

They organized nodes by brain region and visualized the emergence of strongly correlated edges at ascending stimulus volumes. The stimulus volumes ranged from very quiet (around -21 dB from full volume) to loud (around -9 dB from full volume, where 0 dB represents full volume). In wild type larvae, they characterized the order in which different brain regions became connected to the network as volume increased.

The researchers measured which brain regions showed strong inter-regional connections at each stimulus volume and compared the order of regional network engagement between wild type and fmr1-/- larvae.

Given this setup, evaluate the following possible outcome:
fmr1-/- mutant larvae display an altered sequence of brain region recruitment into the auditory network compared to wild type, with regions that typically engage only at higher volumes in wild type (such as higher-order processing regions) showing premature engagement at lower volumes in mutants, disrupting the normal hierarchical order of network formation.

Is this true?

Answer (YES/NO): YES